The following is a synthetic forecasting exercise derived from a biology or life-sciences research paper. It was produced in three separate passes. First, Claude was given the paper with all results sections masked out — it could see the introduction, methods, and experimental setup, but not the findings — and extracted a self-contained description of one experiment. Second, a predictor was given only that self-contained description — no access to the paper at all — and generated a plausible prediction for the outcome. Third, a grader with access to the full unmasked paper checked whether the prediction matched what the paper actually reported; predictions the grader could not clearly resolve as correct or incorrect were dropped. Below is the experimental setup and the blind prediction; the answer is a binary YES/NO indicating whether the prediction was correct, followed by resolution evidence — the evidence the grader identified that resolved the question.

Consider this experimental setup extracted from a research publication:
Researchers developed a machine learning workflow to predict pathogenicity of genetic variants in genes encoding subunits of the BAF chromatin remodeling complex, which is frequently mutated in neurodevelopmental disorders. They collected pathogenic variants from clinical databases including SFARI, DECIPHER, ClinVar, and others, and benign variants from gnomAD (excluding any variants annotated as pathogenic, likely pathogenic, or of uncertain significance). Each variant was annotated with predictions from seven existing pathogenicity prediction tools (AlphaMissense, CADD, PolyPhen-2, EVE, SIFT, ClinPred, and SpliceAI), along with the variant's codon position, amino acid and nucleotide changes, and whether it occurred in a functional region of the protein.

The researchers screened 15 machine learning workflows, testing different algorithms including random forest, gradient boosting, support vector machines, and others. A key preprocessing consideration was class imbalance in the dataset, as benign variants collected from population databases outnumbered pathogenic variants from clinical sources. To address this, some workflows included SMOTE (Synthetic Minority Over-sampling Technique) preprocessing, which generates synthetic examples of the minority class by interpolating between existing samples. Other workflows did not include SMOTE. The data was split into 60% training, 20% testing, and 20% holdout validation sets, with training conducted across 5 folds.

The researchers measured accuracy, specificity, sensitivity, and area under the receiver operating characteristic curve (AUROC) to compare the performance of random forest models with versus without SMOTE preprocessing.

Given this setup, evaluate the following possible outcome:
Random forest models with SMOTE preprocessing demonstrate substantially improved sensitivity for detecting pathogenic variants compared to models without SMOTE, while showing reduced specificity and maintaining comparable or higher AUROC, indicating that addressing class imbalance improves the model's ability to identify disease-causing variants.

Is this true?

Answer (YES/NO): NO